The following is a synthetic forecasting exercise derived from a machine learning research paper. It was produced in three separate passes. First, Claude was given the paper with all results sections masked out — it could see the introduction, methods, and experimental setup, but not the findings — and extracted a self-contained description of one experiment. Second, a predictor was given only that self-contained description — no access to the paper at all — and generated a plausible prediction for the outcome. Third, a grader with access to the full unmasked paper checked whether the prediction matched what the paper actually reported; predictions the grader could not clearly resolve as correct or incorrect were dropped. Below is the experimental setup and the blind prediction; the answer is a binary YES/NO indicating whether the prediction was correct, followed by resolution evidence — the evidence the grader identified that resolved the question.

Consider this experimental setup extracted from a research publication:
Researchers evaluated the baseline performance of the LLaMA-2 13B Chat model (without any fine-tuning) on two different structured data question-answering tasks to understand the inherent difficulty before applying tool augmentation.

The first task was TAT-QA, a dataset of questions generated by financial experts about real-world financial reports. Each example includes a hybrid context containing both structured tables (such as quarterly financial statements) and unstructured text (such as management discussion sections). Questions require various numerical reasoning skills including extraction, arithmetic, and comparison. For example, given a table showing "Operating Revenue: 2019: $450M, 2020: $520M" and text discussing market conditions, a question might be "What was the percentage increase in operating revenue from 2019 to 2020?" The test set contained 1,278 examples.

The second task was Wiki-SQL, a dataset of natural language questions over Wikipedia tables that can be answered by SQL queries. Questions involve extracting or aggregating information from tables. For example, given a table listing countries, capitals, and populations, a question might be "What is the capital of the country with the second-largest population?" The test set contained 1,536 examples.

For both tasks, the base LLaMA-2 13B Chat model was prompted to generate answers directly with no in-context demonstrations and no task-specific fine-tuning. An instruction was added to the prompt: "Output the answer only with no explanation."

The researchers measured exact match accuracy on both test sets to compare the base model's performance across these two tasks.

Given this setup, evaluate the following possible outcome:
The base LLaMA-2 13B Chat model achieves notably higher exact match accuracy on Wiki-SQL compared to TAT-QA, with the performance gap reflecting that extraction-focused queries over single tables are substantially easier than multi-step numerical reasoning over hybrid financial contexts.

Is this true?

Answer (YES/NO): YES